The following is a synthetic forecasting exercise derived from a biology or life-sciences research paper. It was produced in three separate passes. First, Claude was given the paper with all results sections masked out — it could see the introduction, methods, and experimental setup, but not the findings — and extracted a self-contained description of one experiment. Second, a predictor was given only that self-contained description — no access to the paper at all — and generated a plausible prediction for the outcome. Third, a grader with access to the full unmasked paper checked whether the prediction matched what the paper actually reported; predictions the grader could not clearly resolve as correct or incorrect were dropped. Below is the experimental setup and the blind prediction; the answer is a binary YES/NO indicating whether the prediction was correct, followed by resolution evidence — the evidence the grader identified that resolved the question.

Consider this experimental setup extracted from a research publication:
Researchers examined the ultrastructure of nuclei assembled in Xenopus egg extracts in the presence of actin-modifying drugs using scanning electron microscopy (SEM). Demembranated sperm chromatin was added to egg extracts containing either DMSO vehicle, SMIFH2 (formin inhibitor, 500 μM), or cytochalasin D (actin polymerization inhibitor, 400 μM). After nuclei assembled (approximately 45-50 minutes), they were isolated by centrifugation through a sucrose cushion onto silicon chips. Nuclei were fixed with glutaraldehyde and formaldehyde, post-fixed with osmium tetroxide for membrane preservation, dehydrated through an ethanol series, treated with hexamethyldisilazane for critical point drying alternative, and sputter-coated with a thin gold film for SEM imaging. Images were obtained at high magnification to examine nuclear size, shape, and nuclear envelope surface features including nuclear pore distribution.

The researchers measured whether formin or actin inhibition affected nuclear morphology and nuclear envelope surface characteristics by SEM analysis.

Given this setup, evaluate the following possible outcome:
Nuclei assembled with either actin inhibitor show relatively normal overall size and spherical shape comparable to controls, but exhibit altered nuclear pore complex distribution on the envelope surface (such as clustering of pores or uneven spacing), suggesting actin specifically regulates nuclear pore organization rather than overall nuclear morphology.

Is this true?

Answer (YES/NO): NO